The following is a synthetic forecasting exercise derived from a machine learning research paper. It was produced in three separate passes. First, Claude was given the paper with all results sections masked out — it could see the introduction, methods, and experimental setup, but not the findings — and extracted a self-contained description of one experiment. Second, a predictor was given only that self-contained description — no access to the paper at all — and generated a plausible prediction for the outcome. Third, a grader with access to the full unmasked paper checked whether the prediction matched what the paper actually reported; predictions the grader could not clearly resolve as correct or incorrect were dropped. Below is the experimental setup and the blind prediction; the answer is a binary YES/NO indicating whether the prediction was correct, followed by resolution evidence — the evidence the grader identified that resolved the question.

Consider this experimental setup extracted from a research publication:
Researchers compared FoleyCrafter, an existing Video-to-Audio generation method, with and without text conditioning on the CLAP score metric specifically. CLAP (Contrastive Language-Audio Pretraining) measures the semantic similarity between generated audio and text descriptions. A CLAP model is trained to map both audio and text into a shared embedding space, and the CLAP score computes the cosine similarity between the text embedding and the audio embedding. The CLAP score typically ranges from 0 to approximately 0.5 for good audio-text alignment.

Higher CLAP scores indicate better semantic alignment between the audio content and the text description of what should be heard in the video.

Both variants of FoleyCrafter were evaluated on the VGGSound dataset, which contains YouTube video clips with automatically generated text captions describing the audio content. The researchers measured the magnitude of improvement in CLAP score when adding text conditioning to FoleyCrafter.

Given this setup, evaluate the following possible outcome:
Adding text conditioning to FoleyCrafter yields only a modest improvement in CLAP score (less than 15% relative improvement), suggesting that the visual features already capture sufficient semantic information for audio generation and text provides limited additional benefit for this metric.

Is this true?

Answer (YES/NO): NO